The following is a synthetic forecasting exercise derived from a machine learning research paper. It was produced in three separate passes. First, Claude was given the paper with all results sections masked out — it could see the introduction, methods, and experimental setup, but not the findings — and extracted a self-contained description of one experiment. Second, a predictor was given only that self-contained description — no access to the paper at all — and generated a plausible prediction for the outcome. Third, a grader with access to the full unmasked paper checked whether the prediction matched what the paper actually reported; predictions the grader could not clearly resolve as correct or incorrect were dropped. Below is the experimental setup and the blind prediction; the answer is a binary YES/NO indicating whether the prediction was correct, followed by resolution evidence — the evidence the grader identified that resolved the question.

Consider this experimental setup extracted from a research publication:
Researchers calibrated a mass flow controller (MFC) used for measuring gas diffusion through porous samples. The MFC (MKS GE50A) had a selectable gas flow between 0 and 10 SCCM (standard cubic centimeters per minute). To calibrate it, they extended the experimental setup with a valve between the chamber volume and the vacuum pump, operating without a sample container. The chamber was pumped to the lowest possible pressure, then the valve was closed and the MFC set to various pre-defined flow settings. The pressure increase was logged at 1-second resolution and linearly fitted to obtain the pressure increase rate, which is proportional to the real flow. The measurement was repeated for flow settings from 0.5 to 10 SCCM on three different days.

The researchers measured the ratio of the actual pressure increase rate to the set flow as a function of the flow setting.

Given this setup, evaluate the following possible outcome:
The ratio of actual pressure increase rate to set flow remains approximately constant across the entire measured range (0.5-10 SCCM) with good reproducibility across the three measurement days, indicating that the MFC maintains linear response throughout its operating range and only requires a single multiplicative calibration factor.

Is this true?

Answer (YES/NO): NO